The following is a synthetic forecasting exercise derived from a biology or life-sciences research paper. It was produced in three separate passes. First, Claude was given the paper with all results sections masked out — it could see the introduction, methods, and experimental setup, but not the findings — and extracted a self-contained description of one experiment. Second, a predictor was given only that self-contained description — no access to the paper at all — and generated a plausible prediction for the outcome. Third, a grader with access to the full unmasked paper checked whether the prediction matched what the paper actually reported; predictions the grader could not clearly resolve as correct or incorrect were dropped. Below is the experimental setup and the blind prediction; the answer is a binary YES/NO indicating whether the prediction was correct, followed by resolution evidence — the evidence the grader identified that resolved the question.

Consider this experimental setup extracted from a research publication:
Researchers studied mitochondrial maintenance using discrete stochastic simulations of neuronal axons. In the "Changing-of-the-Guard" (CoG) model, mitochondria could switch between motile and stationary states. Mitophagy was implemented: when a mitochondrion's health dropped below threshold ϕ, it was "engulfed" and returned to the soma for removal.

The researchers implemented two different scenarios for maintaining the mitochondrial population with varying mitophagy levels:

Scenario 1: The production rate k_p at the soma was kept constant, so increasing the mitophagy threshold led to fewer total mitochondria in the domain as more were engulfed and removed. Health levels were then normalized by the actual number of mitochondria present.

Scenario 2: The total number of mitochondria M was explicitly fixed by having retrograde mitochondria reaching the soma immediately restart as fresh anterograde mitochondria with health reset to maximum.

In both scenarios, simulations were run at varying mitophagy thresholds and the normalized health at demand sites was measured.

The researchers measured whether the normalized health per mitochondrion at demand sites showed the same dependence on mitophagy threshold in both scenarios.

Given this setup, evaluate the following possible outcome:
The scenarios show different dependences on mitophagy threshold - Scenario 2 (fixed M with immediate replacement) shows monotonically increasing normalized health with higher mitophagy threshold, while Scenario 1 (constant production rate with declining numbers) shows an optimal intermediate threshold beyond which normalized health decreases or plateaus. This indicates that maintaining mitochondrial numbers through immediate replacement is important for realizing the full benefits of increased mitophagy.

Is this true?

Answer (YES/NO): NO